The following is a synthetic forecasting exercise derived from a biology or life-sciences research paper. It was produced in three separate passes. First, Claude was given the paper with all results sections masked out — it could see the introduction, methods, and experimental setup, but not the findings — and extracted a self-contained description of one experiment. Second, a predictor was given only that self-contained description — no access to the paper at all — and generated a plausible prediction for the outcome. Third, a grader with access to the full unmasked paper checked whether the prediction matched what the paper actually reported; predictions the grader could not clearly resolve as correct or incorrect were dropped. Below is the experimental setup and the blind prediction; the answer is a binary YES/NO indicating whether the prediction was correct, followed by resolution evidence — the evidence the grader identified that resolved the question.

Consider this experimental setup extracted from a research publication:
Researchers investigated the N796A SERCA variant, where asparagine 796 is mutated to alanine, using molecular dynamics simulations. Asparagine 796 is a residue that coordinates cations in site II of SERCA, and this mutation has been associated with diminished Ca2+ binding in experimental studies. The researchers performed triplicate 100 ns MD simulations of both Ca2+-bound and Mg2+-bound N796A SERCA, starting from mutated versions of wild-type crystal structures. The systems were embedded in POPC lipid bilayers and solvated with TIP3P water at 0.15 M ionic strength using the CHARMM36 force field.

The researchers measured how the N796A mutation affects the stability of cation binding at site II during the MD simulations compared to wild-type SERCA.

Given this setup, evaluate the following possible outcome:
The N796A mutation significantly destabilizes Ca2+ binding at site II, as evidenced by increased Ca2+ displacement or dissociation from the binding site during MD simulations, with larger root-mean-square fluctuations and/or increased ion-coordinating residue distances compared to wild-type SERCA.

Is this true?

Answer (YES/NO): NO